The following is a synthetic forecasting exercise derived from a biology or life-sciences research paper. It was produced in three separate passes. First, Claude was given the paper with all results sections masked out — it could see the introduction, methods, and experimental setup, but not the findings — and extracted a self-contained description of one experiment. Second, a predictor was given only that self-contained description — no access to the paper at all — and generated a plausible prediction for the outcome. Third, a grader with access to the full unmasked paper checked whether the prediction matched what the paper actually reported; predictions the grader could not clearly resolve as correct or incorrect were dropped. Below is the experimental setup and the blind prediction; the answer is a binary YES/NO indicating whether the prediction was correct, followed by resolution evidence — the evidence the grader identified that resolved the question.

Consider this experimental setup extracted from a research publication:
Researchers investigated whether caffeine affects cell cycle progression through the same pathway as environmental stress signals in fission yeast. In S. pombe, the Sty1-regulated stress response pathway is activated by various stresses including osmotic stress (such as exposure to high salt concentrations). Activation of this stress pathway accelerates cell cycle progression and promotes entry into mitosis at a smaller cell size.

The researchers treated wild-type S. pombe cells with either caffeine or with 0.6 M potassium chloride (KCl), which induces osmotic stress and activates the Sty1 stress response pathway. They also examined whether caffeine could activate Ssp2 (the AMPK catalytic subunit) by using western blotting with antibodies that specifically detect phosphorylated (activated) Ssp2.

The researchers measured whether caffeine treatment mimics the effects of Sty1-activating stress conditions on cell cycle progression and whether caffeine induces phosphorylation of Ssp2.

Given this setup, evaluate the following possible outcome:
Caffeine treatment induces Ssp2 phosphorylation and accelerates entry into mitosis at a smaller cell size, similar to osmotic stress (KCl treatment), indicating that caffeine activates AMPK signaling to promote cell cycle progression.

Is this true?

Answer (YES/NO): NO